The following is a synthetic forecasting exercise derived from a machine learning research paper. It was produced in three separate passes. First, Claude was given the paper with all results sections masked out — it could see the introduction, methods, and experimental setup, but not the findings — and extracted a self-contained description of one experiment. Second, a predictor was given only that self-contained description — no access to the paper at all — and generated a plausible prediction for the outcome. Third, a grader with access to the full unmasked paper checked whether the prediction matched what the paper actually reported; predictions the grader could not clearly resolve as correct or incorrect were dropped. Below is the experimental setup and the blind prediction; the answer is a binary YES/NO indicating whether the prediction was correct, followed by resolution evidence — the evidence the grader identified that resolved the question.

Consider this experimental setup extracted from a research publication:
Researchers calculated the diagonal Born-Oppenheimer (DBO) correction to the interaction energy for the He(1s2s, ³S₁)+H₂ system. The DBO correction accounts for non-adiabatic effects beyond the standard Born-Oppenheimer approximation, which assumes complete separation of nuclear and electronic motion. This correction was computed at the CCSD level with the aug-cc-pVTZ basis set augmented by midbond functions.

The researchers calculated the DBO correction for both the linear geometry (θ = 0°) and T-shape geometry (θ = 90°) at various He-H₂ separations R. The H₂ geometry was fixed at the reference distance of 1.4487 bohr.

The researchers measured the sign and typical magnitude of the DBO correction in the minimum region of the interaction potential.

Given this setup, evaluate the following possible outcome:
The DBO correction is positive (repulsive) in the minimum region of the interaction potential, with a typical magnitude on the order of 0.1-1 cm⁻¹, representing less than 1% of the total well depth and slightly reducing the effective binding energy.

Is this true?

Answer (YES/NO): NO